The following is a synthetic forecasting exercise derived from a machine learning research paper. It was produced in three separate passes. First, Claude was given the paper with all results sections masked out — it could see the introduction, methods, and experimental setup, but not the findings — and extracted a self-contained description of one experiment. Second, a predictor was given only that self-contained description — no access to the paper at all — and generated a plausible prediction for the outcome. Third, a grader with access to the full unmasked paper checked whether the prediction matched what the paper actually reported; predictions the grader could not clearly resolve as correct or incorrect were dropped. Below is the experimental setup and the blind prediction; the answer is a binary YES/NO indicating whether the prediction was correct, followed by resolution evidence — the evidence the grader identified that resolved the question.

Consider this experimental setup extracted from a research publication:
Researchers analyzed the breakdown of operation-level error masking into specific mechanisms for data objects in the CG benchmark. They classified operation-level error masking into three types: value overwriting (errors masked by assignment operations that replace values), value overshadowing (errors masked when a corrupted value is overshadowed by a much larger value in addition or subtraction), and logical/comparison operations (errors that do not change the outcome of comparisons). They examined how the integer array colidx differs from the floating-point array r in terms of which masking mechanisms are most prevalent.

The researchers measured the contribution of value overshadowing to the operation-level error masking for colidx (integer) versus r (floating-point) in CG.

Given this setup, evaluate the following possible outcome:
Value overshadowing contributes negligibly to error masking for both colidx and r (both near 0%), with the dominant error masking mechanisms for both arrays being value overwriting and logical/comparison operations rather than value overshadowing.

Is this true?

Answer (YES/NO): NO